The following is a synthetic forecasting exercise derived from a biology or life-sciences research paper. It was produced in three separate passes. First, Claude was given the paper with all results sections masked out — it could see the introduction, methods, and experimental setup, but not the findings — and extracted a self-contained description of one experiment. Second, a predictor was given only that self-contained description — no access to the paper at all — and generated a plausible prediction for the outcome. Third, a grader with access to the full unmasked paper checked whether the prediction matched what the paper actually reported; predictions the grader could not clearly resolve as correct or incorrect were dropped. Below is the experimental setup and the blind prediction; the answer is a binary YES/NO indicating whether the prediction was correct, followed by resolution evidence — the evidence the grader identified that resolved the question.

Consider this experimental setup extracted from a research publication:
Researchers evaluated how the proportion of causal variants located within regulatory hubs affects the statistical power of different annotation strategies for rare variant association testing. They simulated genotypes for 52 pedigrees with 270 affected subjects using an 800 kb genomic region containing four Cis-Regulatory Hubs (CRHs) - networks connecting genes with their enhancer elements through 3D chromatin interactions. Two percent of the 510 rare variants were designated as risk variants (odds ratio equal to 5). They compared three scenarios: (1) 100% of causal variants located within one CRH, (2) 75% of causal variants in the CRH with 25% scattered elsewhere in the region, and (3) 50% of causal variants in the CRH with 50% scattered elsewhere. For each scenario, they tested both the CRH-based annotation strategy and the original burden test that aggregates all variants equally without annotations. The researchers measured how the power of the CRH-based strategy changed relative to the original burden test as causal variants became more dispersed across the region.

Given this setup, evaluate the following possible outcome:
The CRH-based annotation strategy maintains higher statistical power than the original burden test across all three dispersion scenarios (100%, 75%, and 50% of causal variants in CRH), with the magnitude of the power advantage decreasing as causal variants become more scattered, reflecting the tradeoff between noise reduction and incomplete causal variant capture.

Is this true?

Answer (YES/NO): NO